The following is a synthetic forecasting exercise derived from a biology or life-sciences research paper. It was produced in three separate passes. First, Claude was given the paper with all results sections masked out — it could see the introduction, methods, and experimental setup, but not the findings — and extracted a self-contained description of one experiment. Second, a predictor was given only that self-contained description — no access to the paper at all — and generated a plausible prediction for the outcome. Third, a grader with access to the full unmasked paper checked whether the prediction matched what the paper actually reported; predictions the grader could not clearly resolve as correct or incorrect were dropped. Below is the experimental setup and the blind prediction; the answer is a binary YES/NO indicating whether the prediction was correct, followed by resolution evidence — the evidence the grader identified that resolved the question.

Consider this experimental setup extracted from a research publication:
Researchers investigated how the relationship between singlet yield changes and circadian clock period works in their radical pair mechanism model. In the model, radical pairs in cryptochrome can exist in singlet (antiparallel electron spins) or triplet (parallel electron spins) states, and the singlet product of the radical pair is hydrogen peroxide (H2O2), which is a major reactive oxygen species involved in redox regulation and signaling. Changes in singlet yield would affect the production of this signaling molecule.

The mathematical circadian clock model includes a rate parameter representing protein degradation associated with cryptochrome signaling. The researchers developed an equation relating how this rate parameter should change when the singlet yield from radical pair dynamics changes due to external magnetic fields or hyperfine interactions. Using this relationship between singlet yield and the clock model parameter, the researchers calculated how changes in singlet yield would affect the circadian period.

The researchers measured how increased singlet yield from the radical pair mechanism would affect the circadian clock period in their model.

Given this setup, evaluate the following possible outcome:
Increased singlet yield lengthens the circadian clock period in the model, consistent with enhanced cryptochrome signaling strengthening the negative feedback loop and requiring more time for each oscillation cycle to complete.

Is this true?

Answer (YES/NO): NO